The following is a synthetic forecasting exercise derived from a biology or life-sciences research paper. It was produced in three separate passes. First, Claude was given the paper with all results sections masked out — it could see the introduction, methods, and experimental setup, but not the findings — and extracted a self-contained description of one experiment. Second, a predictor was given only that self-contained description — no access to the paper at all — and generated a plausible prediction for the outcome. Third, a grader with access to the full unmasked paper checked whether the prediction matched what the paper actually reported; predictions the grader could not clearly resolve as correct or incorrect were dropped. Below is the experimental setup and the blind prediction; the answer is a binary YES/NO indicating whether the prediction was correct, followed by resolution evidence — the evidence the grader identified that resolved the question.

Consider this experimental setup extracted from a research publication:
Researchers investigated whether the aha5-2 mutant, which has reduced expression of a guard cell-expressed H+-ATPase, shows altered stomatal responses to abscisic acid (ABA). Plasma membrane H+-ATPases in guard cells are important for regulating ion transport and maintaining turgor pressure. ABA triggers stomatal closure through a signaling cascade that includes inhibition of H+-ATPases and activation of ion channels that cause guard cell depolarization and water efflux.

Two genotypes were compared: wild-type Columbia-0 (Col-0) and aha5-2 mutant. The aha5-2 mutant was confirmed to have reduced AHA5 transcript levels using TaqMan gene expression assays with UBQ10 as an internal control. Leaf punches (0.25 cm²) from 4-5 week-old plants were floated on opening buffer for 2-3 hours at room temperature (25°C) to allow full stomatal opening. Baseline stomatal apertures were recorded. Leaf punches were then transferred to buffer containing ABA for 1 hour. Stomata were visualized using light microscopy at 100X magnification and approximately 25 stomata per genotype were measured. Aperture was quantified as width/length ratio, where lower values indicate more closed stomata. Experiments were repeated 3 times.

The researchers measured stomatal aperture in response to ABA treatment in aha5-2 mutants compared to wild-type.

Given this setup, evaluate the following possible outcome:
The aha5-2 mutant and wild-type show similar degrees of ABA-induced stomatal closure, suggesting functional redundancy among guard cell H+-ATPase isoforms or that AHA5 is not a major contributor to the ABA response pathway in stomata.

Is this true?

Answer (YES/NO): NO